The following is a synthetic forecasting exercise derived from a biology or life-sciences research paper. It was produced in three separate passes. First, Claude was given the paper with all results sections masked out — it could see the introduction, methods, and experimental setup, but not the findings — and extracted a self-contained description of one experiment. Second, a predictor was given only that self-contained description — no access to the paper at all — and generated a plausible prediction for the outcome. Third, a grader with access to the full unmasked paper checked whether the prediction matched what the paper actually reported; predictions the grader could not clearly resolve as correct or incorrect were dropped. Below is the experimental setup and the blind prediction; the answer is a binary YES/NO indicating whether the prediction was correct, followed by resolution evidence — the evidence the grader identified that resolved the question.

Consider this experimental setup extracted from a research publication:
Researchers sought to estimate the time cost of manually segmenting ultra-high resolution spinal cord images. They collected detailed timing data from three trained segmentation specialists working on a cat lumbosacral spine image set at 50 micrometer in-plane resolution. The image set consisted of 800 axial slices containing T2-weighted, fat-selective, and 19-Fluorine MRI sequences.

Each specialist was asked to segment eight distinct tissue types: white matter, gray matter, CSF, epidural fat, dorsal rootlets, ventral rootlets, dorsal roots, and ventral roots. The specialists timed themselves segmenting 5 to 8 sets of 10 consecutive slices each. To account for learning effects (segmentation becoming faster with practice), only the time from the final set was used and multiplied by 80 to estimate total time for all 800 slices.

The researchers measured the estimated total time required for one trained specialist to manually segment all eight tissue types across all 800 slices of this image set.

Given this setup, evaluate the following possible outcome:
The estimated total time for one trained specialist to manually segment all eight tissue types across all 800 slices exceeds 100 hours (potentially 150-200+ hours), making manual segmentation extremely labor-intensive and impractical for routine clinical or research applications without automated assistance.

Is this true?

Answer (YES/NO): NO